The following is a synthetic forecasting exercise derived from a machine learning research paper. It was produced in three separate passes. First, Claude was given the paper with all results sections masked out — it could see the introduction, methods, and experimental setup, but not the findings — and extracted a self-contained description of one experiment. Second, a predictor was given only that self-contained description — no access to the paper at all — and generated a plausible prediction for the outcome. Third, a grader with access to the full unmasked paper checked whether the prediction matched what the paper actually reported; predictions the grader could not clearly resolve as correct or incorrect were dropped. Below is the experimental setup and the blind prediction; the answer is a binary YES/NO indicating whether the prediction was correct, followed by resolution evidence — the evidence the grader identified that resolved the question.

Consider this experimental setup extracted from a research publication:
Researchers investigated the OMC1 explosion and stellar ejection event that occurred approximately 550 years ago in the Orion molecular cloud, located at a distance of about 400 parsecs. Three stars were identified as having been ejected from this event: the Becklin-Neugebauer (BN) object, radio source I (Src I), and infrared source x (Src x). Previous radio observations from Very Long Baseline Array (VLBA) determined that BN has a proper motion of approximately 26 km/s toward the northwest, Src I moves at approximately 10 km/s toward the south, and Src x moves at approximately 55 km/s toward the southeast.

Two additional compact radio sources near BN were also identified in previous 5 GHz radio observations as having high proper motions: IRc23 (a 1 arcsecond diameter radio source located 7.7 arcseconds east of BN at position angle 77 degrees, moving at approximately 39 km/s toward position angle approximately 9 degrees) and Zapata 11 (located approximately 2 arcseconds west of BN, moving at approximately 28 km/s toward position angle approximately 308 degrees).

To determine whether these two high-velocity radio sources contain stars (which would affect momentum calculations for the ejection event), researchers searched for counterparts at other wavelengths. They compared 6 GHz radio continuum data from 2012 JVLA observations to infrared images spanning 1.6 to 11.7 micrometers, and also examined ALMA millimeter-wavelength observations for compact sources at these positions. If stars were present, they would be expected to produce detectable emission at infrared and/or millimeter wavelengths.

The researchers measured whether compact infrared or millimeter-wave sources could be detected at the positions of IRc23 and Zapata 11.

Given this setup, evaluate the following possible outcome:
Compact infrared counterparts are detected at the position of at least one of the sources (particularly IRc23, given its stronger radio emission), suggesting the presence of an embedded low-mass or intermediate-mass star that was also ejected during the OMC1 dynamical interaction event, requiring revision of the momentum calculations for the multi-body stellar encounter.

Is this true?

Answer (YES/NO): NO